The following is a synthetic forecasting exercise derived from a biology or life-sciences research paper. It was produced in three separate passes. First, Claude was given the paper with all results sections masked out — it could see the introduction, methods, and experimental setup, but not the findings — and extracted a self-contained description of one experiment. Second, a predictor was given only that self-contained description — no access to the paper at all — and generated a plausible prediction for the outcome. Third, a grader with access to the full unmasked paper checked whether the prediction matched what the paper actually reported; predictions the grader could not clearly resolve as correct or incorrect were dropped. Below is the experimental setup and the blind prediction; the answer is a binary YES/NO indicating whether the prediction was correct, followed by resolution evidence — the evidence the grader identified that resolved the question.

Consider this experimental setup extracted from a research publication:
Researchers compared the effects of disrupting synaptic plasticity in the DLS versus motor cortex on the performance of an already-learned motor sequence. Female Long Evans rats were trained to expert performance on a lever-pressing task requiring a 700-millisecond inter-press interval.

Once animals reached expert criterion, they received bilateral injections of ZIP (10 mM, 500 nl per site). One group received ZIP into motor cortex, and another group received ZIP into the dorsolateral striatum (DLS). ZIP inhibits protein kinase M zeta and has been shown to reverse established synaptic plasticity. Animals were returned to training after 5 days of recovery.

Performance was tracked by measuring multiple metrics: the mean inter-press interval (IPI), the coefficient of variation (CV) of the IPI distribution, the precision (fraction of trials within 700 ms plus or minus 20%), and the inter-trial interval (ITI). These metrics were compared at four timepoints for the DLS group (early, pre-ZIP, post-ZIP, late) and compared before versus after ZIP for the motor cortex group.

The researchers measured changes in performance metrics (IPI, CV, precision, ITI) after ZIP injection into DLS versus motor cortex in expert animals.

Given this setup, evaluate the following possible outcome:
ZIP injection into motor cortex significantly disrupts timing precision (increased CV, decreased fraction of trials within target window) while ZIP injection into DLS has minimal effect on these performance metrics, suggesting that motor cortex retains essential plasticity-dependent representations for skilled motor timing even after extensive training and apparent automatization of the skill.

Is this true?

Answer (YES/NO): NO